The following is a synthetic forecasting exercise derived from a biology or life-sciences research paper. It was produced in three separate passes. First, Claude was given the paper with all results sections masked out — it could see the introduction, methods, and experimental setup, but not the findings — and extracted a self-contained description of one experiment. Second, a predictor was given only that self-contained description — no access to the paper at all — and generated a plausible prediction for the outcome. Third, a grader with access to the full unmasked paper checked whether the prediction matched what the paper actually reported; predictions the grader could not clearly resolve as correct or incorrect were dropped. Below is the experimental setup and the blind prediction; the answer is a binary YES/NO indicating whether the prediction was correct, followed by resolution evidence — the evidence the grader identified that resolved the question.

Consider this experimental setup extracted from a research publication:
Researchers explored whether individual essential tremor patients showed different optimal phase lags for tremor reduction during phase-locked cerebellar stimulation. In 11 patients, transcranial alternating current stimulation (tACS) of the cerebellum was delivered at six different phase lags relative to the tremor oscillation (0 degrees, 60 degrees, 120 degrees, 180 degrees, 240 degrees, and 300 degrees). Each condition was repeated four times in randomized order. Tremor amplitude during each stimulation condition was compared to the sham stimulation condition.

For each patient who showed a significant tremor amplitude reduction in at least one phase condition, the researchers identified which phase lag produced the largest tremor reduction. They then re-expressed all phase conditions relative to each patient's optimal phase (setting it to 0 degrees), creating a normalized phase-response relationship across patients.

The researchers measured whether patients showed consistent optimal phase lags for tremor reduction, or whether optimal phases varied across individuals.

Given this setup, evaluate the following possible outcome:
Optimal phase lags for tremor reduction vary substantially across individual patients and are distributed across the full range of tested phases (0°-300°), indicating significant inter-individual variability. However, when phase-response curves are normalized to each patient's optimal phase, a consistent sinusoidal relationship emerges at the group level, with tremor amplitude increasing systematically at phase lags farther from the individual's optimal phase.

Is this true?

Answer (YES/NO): NO